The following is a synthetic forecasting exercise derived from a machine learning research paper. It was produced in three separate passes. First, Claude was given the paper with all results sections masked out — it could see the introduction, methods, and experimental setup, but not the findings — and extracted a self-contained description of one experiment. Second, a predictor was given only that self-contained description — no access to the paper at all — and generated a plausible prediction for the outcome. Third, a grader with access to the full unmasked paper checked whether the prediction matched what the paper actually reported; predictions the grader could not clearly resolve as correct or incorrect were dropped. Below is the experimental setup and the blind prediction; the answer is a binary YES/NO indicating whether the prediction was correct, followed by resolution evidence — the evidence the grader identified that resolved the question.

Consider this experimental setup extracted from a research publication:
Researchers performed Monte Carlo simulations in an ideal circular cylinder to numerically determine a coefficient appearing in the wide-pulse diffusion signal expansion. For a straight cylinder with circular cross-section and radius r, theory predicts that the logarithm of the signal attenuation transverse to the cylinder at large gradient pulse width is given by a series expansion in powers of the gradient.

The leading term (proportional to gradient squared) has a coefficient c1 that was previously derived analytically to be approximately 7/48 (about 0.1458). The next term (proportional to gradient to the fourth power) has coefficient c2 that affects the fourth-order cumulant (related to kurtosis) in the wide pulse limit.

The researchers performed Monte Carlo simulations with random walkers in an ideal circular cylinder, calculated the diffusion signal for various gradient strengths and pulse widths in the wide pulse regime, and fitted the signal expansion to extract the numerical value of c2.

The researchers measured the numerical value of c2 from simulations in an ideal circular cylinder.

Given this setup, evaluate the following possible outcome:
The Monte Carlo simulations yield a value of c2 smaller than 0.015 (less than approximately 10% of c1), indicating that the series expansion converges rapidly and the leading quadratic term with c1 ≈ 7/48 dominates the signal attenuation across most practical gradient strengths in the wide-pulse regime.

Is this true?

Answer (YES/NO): YES